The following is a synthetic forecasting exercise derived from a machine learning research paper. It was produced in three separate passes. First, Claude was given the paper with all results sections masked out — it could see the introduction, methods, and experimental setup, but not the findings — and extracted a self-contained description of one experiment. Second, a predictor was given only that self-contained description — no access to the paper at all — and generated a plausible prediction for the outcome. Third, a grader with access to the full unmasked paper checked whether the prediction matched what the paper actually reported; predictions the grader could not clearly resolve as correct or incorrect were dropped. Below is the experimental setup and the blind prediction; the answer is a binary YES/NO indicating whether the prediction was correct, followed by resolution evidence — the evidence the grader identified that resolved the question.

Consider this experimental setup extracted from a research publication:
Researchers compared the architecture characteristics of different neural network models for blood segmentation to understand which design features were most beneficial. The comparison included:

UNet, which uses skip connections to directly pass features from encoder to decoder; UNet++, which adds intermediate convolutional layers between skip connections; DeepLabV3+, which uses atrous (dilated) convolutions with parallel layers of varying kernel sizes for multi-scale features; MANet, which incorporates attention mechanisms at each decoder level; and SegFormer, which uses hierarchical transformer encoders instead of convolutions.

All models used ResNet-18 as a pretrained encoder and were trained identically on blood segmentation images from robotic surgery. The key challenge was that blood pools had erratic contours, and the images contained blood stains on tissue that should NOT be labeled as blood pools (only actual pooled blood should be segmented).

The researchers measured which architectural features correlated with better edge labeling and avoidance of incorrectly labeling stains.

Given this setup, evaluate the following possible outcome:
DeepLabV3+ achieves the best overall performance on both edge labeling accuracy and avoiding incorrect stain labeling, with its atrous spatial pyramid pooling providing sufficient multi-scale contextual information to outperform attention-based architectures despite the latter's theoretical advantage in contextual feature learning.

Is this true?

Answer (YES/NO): NO